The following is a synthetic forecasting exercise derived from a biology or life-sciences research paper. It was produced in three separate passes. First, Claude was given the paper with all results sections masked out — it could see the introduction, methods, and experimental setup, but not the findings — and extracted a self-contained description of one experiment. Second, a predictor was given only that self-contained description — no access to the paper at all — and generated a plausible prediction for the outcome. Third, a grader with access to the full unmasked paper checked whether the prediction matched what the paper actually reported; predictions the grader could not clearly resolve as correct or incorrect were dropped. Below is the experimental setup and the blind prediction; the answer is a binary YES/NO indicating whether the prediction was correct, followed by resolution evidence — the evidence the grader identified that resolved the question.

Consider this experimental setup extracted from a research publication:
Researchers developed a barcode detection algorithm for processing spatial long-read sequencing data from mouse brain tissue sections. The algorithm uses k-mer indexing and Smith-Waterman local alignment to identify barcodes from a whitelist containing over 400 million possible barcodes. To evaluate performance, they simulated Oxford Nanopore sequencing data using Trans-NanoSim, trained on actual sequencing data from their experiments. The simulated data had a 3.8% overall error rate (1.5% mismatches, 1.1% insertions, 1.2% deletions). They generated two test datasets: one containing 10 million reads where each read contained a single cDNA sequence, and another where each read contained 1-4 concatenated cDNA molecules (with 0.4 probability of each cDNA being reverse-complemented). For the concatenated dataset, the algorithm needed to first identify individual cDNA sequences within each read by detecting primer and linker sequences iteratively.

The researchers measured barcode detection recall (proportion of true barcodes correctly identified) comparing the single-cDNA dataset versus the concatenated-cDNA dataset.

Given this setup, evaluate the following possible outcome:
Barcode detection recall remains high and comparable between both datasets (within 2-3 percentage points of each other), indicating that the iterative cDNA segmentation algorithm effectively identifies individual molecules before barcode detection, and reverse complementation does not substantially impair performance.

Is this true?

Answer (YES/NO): YES